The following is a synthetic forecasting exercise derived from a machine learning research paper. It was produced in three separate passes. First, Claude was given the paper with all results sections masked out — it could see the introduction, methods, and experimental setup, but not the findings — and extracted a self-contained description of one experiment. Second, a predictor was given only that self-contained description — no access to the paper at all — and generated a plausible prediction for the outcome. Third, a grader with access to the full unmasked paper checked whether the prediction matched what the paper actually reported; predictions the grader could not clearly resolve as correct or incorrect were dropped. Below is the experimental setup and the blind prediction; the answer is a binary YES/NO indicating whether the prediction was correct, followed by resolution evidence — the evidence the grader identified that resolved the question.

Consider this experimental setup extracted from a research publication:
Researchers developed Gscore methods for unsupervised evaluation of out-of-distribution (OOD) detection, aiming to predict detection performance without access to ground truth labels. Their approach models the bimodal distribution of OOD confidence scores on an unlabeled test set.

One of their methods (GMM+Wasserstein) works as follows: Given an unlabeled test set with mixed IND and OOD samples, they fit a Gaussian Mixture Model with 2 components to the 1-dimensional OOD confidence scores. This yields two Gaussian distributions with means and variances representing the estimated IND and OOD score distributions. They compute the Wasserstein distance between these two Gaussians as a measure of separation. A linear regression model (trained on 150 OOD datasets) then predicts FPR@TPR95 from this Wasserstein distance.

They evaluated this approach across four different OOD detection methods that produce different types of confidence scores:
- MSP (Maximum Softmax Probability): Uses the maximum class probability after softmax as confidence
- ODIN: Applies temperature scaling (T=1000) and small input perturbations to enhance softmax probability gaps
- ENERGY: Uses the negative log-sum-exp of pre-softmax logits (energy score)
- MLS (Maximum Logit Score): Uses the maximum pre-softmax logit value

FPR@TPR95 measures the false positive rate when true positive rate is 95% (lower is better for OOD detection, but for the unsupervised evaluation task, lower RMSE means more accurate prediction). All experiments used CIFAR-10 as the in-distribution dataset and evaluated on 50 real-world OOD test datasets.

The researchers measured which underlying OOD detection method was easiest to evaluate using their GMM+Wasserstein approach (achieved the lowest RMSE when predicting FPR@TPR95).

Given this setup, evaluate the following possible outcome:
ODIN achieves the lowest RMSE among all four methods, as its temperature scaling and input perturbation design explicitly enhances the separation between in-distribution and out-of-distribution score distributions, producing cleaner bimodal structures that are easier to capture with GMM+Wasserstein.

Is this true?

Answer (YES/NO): NO